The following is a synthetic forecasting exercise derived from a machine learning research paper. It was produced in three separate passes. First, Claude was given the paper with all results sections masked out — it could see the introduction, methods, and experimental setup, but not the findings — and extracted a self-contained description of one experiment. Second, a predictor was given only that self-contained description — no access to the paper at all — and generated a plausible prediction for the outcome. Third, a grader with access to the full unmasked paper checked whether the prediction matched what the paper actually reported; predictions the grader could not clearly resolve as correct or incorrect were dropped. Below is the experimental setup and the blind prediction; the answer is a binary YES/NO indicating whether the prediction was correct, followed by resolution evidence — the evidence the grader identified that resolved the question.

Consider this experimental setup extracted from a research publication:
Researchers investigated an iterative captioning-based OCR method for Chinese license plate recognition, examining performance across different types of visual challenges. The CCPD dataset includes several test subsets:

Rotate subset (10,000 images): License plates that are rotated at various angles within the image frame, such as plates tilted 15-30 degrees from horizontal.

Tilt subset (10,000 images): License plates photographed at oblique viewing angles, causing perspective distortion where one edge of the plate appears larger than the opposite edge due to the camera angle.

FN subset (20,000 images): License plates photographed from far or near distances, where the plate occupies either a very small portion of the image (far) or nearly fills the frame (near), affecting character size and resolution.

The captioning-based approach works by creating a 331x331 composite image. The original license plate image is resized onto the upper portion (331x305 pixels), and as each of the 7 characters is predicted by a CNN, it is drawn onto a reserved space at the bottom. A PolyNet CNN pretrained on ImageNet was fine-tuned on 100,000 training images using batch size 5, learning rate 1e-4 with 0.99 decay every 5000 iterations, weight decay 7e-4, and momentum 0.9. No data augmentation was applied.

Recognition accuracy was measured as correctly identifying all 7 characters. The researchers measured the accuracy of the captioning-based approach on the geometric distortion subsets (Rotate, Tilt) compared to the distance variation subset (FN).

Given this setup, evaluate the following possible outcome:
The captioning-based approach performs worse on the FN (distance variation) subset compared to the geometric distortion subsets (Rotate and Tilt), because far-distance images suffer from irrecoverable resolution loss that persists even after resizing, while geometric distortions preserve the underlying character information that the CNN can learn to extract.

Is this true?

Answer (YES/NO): YES